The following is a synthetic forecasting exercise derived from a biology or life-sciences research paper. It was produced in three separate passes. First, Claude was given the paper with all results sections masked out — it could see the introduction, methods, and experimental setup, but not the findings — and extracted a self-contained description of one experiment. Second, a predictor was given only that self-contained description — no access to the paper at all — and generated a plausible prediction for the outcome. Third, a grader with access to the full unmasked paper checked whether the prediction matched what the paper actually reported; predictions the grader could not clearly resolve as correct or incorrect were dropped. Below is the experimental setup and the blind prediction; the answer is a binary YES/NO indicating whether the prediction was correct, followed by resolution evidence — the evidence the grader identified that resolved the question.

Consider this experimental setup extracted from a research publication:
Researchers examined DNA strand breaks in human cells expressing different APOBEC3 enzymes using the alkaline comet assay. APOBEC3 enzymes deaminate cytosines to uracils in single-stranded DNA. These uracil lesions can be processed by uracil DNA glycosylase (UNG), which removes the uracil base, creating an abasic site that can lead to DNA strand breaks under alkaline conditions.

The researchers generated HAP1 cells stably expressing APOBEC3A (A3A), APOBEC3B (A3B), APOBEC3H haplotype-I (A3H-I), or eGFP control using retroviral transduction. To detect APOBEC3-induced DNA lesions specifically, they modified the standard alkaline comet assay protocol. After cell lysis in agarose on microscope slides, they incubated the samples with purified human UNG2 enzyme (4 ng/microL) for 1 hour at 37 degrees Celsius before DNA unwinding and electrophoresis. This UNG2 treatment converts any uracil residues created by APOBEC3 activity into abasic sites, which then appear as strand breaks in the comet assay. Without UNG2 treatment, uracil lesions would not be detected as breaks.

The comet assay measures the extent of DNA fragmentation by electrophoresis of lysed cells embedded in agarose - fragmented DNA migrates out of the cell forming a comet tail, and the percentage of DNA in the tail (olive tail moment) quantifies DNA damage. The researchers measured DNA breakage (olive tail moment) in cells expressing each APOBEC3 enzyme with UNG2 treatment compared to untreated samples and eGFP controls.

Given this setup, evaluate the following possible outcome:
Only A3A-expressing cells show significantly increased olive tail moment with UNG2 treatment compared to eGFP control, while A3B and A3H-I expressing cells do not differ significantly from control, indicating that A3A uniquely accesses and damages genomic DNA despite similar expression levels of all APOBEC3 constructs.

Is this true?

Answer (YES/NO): NO